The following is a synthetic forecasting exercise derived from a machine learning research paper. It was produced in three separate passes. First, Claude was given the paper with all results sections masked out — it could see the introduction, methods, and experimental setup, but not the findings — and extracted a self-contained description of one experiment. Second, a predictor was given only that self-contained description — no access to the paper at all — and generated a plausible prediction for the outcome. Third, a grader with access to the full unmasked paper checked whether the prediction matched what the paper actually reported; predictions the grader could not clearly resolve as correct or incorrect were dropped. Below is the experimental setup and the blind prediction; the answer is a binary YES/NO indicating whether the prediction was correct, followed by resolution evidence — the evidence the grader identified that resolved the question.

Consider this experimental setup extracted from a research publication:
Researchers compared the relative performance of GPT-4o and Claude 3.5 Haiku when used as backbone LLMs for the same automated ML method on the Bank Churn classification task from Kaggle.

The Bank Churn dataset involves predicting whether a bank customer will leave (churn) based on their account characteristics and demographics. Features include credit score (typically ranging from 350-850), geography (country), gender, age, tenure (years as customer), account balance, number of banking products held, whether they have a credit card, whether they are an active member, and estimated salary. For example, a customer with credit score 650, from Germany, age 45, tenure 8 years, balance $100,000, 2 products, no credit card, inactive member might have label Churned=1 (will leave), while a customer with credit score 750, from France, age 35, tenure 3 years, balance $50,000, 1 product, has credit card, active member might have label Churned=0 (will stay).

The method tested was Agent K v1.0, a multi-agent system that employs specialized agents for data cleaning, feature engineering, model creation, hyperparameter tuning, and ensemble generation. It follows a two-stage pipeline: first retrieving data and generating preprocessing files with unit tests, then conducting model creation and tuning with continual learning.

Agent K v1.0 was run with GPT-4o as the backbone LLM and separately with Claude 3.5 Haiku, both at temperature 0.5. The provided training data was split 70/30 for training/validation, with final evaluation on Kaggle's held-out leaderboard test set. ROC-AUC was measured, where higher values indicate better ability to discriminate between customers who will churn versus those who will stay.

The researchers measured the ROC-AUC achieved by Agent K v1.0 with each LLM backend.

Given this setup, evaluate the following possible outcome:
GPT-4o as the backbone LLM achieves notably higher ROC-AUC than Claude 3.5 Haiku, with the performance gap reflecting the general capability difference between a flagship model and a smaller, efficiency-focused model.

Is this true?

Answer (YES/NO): NO